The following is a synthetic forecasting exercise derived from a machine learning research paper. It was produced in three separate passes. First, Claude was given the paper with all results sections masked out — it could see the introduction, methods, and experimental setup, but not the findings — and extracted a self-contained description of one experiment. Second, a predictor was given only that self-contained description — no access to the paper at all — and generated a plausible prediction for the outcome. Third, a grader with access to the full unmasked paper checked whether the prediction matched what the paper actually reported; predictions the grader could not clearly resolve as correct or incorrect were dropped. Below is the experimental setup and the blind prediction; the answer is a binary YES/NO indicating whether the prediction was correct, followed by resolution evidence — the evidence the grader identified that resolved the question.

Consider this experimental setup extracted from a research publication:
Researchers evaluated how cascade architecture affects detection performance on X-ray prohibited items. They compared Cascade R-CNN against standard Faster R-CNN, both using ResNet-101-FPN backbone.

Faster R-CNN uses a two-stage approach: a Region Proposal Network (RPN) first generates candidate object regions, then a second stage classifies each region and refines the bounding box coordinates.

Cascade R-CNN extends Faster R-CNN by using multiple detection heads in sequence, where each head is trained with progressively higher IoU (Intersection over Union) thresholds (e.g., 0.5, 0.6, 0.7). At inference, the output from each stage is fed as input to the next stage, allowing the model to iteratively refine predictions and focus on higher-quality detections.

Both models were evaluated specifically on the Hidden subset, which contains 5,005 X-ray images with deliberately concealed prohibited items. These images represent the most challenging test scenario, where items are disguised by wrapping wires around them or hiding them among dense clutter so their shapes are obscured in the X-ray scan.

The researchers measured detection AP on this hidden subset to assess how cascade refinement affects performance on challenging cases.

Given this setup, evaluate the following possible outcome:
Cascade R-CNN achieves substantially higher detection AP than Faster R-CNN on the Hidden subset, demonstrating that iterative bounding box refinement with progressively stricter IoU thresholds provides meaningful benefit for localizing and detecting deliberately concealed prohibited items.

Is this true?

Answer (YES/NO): YES